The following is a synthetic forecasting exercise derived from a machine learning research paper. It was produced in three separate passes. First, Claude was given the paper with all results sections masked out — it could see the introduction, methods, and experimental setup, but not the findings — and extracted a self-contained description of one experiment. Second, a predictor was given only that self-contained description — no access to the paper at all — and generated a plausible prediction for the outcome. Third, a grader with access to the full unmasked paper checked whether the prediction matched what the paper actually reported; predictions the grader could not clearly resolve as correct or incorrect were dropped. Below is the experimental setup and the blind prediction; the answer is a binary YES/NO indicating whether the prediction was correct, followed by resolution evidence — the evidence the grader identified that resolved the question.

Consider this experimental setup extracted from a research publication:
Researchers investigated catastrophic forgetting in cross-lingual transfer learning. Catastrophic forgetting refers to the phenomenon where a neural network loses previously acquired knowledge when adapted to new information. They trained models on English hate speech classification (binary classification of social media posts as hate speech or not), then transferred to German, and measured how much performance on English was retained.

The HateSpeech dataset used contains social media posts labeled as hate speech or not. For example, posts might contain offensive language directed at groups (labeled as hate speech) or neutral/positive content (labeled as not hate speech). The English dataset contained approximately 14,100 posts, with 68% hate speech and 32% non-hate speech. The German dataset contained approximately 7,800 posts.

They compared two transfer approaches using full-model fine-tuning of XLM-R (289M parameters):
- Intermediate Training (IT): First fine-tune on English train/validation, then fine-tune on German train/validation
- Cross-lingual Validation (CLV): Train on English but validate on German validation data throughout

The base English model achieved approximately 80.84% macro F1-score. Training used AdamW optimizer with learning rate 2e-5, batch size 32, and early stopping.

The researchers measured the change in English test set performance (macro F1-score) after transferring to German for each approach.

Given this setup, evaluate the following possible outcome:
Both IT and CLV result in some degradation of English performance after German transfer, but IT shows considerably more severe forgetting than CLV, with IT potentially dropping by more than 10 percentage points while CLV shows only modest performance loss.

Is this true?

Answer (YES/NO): NO